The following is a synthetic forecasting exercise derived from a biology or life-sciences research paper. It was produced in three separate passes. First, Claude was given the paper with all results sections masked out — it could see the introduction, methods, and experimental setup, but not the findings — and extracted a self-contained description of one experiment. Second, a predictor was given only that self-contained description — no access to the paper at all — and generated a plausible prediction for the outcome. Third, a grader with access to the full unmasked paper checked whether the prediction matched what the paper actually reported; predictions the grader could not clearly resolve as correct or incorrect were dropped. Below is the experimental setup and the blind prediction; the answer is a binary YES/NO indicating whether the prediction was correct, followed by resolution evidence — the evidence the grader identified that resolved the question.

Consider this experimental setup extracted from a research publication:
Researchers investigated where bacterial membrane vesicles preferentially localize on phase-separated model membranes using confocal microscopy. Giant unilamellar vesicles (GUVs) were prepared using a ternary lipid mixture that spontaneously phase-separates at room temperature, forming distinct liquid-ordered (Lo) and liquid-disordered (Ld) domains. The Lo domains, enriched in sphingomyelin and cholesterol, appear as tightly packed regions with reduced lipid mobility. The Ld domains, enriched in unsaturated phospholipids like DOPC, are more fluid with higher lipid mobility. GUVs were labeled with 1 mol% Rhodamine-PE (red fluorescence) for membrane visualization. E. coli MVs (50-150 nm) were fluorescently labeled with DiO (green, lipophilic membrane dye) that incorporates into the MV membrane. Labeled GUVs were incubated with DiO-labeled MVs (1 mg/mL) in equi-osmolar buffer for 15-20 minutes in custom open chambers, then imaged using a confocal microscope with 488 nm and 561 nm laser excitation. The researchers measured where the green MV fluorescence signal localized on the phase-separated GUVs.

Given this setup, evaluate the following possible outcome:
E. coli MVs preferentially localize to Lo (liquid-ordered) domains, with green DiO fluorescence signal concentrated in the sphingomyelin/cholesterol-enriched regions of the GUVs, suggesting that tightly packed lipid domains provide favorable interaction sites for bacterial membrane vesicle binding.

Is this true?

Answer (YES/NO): NO